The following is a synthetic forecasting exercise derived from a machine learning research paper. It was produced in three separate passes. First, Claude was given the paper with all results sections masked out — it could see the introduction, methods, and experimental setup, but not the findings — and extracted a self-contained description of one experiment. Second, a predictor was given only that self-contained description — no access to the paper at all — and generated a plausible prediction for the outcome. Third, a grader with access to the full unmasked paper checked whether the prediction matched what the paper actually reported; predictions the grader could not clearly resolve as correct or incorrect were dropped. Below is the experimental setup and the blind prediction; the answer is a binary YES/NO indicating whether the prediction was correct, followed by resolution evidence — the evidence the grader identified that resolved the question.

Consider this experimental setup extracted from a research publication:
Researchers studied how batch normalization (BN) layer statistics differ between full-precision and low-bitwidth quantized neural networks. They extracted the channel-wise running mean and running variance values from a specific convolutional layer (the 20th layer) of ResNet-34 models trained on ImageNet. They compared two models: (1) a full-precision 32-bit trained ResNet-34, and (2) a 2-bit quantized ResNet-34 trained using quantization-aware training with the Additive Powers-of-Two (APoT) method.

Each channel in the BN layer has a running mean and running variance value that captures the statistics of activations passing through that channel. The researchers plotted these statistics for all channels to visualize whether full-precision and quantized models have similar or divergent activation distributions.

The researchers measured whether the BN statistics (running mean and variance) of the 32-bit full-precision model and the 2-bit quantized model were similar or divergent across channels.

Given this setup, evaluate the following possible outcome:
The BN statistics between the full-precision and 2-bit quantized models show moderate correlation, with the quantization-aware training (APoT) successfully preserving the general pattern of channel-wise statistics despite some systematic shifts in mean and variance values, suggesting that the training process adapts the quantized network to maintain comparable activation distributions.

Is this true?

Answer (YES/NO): NO